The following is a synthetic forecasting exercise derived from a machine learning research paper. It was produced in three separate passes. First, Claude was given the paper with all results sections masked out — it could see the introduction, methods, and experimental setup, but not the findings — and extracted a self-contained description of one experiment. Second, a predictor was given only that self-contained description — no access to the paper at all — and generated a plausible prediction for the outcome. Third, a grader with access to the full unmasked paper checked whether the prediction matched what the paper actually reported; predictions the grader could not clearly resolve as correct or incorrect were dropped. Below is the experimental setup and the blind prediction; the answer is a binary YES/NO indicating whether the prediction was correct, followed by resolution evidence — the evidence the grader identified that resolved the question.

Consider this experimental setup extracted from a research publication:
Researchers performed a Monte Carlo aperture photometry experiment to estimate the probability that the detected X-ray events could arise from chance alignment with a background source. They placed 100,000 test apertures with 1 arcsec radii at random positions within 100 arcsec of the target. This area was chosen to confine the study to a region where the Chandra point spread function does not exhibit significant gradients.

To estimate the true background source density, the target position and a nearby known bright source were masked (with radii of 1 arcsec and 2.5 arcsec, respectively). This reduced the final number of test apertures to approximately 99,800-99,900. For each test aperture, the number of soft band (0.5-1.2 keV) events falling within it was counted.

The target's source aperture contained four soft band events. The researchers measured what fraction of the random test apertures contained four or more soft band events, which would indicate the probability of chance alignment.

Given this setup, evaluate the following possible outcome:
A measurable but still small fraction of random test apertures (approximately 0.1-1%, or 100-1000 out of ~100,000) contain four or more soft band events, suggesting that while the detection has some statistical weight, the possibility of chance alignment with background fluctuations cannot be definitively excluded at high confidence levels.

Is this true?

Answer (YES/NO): NO